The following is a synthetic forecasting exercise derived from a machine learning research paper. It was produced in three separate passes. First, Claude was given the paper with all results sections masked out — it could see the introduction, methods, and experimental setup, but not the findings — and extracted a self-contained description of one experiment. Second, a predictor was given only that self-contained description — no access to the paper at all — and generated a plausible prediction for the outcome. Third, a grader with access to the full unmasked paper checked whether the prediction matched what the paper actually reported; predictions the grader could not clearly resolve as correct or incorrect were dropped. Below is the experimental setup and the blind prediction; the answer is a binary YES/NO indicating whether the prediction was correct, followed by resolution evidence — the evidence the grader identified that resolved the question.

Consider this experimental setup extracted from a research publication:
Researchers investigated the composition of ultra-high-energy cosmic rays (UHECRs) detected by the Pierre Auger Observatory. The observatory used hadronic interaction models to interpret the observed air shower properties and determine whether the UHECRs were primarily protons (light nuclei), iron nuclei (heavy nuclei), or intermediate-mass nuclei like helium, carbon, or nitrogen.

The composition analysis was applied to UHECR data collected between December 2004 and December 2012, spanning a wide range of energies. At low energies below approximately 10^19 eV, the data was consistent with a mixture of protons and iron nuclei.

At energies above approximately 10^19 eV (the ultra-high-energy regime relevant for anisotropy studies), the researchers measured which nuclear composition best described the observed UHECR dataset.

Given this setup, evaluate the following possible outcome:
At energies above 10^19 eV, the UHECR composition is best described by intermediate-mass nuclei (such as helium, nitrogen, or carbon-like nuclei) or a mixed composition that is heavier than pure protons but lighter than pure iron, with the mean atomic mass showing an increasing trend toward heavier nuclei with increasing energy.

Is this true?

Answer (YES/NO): NO